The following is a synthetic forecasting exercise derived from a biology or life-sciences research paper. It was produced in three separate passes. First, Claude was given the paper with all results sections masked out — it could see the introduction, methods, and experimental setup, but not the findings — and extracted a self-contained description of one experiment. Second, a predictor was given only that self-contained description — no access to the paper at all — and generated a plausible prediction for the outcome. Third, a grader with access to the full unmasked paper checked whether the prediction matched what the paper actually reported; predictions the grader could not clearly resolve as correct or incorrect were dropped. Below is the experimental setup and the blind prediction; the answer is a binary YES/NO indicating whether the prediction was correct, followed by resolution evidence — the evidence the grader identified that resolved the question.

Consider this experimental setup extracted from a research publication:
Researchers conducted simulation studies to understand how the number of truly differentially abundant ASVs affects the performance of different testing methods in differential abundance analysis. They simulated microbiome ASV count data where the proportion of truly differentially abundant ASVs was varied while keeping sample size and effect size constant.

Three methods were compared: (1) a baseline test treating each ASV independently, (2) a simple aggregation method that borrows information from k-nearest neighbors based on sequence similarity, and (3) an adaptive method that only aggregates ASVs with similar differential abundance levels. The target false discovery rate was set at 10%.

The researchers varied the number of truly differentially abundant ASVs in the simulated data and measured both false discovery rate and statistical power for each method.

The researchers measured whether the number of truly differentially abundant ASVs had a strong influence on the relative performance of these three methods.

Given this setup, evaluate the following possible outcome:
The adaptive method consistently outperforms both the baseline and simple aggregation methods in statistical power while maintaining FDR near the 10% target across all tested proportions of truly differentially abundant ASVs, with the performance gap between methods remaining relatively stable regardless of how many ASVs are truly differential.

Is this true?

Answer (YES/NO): NO